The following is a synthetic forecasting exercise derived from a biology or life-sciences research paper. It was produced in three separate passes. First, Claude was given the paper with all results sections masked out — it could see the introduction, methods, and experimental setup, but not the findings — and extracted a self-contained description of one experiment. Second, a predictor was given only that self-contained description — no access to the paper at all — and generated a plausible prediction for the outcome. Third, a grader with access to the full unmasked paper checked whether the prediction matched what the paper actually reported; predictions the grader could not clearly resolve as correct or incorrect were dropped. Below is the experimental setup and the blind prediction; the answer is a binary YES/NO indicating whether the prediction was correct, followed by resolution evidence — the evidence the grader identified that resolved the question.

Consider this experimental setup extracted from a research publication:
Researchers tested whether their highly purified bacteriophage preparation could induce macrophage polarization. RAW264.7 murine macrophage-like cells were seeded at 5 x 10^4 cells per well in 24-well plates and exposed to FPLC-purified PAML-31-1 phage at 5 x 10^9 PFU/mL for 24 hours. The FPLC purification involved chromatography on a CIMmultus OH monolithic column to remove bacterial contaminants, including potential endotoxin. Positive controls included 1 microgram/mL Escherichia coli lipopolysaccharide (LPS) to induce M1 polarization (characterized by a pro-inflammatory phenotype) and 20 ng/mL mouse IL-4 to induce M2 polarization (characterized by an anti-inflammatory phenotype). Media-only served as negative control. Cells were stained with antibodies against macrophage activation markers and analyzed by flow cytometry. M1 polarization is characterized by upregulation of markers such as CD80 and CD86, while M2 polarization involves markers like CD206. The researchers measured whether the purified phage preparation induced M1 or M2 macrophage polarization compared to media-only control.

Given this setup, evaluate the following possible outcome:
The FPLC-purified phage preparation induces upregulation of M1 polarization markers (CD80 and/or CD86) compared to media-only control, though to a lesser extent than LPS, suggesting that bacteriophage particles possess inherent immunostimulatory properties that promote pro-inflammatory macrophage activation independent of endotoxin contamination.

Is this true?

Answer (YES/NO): NO